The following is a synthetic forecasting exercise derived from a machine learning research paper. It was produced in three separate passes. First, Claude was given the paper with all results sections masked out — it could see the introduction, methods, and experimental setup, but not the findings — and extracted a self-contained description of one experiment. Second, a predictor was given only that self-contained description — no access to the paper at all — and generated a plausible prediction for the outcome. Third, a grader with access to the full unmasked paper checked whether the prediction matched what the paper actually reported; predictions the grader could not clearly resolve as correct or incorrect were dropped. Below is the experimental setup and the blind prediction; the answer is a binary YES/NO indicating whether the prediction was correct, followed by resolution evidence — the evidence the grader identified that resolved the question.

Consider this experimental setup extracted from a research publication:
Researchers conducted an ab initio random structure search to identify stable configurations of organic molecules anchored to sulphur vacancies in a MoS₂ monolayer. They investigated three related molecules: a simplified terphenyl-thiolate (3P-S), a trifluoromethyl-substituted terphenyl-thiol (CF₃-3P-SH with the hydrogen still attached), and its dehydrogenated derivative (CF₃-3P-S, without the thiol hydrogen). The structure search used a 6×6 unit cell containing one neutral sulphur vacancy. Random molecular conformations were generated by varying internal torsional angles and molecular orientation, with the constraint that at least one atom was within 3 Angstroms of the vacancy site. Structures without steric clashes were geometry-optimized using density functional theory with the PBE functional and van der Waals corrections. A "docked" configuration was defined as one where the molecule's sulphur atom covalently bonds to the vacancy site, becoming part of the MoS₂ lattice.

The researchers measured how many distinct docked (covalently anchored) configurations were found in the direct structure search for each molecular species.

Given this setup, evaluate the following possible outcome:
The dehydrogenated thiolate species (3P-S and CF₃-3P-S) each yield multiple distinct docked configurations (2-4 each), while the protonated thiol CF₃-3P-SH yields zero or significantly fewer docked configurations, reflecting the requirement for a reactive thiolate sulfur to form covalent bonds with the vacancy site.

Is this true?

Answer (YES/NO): NO